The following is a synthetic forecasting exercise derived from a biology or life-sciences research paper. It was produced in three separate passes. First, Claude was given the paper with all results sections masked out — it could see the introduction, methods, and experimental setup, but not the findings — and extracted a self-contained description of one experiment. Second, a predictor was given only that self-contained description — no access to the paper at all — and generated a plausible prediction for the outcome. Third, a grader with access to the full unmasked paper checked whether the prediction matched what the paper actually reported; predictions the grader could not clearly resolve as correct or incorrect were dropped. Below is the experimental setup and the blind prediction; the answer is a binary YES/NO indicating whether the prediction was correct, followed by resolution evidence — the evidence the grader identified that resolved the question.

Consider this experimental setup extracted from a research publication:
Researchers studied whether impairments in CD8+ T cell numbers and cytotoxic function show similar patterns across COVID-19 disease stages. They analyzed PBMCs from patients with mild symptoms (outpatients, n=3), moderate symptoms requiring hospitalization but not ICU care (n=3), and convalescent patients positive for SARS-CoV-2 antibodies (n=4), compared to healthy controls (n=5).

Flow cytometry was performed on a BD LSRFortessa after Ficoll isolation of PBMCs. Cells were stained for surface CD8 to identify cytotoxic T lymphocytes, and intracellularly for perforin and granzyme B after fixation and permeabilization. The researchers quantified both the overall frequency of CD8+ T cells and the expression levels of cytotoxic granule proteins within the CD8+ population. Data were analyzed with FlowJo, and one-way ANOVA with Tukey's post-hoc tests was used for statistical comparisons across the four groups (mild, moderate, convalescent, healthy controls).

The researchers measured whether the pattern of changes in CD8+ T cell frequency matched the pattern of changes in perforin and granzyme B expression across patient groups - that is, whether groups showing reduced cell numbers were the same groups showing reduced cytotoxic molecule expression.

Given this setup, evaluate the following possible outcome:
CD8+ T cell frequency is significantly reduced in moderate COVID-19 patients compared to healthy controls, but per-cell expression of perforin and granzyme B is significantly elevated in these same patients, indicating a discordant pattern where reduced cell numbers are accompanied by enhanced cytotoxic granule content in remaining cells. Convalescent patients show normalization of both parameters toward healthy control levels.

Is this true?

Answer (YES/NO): NO